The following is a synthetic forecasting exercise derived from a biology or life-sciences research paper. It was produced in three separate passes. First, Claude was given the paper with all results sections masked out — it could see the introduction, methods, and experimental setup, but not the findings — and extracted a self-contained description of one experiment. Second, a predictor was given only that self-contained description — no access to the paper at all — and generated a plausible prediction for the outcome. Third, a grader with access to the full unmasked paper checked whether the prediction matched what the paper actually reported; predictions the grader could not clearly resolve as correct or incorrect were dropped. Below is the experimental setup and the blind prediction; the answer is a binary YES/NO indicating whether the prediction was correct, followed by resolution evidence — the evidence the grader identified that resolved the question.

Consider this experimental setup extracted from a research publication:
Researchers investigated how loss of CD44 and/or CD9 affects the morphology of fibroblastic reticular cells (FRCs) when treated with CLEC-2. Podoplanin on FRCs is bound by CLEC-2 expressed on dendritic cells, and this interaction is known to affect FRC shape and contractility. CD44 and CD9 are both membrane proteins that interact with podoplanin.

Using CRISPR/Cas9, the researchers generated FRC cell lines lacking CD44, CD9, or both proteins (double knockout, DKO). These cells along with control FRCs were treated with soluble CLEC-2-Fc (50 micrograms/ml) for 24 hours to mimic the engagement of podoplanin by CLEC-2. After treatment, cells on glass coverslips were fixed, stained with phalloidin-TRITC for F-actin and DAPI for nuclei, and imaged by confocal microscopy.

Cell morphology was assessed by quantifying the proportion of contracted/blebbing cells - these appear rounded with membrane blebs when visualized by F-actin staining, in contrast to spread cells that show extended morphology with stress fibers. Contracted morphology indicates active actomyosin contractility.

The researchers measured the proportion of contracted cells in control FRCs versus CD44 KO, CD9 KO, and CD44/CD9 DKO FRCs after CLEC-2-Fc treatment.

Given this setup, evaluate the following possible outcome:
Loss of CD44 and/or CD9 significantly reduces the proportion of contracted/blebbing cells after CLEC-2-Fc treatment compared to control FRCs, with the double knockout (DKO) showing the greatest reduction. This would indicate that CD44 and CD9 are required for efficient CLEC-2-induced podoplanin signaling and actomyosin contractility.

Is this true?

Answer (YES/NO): NO